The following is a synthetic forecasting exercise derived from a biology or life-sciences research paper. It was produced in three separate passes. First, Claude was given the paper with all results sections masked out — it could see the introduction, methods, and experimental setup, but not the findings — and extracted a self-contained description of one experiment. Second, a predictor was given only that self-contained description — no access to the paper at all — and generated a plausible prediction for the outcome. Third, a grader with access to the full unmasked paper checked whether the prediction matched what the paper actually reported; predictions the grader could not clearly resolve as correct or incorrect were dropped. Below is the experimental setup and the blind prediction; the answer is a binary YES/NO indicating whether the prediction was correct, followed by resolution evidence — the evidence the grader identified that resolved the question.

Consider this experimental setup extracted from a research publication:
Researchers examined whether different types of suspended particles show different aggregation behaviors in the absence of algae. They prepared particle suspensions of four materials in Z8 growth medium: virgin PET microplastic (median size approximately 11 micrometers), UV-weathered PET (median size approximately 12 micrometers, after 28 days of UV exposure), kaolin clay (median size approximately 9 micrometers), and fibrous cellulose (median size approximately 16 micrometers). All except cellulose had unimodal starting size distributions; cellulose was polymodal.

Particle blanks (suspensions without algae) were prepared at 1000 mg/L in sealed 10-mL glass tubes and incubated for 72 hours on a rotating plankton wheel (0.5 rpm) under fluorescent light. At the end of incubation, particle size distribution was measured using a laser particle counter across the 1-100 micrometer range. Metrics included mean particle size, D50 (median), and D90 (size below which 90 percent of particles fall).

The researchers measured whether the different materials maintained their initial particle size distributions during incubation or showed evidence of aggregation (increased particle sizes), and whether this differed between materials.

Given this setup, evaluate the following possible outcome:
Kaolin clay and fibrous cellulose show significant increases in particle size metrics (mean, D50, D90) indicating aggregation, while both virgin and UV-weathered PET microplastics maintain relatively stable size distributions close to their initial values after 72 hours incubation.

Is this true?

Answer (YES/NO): NO